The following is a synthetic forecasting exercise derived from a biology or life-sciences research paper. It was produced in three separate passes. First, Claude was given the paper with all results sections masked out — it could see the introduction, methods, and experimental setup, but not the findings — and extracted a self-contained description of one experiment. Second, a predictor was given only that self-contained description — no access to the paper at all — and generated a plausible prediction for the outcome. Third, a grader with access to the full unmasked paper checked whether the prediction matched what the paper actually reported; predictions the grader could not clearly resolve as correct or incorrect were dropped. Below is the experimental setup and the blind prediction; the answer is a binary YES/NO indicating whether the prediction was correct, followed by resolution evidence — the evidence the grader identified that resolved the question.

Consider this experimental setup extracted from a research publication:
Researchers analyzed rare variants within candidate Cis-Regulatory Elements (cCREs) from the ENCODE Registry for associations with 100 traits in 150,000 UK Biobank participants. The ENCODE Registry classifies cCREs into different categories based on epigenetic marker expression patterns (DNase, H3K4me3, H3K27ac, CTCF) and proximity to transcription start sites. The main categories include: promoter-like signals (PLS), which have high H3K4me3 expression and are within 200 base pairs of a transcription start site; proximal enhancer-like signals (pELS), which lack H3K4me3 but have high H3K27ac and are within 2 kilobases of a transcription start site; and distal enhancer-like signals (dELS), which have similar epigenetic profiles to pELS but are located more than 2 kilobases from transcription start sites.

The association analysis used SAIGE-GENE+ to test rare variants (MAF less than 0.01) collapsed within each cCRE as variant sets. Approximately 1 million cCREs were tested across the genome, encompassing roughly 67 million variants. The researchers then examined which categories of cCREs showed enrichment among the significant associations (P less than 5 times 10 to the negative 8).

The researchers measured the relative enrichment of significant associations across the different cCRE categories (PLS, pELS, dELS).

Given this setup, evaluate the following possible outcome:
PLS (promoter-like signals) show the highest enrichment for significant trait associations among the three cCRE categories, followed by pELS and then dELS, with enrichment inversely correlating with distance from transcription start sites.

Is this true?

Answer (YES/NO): YES